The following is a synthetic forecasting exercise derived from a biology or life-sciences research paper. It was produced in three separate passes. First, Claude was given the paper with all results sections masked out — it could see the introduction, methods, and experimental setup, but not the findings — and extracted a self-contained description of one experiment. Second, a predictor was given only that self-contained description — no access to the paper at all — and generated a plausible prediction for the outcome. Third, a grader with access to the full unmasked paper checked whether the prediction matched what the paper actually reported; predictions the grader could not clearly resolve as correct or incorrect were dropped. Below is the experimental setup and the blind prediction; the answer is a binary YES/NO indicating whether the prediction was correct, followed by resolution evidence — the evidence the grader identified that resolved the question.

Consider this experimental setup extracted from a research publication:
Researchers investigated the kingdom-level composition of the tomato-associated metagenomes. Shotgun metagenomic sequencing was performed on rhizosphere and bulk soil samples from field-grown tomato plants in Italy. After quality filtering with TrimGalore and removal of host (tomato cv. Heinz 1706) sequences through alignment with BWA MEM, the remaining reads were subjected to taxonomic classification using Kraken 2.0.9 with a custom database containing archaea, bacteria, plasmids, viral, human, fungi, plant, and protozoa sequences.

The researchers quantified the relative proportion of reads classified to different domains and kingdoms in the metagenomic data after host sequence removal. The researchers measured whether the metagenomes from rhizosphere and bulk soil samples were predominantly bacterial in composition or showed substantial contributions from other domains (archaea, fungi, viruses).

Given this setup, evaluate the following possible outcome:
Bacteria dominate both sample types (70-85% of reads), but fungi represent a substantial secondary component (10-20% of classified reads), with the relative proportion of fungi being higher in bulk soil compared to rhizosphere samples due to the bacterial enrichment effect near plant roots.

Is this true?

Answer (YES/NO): NO